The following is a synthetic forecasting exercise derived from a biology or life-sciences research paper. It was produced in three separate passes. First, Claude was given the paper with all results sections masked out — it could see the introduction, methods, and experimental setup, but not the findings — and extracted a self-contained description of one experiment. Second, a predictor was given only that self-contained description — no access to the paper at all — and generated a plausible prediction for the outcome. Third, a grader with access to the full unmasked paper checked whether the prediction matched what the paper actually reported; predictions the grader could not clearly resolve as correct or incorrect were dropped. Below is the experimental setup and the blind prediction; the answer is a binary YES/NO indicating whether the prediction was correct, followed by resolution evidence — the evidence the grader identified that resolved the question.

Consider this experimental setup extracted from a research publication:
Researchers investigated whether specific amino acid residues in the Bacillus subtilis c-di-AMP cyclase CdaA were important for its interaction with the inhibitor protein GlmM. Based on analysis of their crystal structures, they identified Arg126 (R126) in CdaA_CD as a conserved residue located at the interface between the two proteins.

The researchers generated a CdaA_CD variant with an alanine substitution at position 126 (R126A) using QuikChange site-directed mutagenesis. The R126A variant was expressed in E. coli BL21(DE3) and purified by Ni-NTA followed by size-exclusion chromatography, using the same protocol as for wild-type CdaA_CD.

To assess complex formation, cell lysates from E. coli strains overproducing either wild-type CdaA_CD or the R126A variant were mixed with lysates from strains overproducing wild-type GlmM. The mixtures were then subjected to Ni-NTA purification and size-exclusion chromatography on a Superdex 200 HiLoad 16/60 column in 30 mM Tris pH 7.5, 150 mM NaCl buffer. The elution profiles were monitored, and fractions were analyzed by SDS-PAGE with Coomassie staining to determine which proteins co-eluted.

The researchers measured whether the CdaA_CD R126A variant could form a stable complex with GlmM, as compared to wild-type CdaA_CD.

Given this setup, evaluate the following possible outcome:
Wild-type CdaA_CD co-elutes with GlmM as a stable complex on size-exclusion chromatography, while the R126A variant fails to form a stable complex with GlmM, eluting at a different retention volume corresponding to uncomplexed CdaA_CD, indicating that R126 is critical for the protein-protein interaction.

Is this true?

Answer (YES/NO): YES